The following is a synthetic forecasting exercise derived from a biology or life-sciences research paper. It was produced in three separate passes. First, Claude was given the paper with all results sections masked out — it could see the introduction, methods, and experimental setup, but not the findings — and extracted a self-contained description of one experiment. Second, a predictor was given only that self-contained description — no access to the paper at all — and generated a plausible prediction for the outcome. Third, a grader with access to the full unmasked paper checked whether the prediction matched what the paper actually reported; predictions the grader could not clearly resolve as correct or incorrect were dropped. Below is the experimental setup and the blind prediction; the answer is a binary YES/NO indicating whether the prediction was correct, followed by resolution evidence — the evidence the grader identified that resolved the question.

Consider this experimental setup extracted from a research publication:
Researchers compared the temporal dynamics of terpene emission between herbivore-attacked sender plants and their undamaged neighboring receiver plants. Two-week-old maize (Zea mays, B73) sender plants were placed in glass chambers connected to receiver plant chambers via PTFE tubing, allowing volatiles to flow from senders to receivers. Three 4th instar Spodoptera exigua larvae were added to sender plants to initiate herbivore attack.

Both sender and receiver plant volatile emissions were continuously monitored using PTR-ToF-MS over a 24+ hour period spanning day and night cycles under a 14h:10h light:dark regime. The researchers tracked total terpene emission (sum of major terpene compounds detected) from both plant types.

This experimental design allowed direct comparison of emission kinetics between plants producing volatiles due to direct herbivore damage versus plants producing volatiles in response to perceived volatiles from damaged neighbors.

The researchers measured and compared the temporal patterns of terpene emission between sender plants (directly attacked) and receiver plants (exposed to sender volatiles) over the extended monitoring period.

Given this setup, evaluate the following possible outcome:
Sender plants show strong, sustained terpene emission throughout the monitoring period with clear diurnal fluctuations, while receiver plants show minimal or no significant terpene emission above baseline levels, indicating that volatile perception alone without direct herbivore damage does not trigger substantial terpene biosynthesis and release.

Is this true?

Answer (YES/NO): NO